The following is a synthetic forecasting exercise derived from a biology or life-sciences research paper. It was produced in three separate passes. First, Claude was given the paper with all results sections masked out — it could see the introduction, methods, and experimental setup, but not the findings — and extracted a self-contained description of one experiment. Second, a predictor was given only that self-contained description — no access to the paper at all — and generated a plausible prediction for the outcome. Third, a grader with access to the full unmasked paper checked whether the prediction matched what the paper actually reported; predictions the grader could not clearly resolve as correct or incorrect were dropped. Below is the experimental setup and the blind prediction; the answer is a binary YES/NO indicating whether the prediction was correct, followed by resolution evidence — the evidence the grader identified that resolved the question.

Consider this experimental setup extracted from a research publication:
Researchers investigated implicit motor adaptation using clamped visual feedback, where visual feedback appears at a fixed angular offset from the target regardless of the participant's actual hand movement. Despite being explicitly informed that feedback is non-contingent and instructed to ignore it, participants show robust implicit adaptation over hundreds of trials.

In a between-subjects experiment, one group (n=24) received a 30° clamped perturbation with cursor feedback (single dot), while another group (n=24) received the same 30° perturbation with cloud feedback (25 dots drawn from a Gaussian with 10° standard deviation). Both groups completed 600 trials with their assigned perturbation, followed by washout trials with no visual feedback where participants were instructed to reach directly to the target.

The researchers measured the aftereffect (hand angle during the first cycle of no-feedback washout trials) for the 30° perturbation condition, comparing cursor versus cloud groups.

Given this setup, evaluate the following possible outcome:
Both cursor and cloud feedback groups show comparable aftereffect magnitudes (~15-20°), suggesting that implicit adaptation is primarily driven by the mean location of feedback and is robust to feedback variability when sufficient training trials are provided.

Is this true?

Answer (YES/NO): NO